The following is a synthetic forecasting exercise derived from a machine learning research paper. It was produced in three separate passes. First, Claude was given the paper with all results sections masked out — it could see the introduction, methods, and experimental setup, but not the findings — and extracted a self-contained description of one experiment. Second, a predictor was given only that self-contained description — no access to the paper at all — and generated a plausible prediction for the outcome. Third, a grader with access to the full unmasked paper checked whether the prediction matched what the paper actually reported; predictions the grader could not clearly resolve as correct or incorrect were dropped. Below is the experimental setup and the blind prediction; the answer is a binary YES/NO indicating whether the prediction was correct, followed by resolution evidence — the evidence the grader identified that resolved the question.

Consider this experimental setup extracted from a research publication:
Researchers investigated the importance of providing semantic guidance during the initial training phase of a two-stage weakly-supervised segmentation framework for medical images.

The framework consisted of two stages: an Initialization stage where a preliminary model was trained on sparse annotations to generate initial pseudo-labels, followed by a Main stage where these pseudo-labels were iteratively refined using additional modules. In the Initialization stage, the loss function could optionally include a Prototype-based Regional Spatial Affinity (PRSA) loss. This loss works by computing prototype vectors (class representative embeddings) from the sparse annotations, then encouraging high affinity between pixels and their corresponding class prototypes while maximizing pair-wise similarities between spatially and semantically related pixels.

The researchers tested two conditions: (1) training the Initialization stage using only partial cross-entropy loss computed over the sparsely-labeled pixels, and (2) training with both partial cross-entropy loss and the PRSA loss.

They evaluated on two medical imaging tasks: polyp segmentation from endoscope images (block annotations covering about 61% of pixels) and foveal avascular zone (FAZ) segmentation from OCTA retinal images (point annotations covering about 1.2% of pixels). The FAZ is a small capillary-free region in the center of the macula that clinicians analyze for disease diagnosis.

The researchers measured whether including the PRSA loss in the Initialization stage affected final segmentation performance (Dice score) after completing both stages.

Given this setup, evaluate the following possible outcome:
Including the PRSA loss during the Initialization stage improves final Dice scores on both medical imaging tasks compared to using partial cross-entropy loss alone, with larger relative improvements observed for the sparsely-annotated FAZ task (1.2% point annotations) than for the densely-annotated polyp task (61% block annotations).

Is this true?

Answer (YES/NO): NO